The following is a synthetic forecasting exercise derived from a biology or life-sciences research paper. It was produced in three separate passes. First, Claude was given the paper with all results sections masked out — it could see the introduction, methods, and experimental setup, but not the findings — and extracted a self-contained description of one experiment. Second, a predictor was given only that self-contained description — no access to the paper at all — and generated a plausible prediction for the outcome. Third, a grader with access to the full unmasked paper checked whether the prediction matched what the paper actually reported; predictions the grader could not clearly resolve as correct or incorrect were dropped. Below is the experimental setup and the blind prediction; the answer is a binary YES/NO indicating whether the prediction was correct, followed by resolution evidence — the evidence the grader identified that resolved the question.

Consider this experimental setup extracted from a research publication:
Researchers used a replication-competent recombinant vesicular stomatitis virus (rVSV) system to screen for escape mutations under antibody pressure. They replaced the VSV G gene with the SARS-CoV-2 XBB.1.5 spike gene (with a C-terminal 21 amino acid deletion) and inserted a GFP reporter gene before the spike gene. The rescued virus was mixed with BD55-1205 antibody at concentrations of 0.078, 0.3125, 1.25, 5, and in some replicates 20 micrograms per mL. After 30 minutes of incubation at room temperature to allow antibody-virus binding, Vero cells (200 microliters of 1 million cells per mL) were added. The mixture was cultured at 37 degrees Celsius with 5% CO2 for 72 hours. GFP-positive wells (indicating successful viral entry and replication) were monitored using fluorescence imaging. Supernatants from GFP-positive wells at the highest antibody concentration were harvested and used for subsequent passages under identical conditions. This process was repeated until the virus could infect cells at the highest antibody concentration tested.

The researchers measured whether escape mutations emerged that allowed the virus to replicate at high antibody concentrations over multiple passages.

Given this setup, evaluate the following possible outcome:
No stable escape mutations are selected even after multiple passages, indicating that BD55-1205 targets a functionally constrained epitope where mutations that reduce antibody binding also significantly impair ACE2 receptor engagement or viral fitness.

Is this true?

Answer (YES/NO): NO